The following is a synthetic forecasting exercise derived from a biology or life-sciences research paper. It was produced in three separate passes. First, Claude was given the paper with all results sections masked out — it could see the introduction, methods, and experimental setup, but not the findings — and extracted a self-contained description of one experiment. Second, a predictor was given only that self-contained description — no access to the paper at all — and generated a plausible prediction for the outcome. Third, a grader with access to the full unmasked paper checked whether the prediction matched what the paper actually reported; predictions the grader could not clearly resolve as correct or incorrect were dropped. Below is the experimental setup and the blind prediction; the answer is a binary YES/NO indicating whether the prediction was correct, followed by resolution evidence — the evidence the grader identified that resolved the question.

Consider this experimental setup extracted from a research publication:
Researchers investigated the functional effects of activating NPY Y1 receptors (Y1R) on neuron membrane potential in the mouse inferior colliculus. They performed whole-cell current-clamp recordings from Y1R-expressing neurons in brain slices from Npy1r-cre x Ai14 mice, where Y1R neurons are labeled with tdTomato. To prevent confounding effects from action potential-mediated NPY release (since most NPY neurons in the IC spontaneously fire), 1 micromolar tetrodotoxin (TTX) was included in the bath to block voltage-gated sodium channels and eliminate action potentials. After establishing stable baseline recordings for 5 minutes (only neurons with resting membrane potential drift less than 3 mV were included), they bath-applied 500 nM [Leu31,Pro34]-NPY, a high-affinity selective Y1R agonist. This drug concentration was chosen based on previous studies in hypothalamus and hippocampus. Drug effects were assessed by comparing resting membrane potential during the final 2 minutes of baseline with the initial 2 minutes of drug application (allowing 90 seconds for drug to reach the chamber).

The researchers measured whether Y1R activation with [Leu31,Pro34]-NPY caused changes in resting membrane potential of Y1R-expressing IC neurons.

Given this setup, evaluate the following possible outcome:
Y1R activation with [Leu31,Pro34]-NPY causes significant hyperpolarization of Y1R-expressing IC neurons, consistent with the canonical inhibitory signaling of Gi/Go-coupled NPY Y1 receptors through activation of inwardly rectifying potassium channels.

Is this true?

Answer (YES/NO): YES